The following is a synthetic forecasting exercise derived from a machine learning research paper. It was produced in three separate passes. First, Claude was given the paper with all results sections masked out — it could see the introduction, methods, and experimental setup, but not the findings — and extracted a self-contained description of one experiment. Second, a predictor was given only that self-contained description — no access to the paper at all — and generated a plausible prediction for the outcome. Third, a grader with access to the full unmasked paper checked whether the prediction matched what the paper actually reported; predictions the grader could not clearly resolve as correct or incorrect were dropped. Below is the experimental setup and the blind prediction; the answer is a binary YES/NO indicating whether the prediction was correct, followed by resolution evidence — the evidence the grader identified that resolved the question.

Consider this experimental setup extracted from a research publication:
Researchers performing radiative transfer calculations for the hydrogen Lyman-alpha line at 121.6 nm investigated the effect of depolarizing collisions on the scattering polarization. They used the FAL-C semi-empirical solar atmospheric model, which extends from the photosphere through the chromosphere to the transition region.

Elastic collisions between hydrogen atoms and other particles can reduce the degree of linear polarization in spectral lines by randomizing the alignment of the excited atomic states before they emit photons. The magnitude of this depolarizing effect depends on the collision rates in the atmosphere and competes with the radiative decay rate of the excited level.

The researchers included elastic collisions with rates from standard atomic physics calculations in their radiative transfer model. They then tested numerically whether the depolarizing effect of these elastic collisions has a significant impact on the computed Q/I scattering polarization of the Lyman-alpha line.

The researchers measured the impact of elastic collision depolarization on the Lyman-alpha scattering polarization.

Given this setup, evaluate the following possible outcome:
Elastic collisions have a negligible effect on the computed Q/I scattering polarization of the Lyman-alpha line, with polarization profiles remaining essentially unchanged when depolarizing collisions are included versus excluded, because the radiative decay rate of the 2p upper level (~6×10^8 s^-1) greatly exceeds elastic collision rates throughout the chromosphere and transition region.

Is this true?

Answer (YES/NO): YES